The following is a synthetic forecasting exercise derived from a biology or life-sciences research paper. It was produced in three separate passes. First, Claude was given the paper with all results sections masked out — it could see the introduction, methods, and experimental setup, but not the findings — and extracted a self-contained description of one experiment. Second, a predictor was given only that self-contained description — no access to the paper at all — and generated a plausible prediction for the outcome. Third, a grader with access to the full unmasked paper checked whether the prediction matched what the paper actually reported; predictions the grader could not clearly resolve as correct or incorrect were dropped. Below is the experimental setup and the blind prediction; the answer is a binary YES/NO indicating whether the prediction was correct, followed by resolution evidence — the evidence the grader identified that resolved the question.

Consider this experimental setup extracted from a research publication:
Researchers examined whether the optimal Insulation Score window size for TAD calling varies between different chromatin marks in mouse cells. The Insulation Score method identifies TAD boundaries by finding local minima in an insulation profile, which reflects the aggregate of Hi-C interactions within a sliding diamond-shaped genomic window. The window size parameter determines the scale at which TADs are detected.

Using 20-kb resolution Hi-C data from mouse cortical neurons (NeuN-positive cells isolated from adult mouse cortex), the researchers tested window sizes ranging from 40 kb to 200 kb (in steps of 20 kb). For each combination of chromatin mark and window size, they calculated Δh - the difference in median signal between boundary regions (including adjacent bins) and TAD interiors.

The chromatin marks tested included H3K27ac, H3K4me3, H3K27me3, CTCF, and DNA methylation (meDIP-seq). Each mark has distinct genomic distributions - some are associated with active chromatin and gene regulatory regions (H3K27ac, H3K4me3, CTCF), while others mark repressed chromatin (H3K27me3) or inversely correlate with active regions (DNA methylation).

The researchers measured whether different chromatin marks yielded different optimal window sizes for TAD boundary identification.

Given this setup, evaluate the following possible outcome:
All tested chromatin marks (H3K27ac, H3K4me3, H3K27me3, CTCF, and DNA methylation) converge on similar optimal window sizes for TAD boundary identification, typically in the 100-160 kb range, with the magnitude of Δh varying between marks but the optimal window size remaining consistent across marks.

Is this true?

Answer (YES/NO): NO